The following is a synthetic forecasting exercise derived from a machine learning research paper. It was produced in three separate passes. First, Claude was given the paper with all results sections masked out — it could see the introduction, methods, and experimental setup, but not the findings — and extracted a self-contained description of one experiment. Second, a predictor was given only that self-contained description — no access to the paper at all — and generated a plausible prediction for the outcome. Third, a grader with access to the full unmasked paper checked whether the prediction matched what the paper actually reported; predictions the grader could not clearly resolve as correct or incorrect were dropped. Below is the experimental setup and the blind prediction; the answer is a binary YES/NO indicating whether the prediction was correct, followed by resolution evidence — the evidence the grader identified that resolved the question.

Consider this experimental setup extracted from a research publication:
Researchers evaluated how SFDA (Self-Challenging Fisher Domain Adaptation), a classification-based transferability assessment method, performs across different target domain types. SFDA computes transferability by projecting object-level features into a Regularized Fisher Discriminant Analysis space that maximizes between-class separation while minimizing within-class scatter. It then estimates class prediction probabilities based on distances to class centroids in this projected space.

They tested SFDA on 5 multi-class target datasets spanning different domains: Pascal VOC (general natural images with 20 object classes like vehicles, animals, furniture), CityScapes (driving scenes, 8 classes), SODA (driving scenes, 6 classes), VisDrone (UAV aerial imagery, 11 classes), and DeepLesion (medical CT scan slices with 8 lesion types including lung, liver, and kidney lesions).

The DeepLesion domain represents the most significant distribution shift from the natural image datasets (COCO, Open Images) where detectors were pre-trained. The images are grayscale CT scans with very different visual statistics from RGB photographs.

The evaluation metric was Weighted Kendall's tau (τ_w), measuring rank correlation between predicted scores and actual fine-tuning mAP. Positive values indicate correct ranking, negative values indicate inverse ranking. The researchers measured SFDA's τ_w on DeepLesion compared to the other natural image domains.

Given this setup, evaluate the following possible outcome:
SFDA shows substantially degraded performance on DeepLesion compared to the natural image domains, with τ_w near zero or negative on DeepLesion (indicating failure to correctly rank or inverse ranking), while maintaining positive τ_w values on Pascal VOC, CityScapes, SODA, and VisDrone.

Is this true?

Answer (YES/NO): YES